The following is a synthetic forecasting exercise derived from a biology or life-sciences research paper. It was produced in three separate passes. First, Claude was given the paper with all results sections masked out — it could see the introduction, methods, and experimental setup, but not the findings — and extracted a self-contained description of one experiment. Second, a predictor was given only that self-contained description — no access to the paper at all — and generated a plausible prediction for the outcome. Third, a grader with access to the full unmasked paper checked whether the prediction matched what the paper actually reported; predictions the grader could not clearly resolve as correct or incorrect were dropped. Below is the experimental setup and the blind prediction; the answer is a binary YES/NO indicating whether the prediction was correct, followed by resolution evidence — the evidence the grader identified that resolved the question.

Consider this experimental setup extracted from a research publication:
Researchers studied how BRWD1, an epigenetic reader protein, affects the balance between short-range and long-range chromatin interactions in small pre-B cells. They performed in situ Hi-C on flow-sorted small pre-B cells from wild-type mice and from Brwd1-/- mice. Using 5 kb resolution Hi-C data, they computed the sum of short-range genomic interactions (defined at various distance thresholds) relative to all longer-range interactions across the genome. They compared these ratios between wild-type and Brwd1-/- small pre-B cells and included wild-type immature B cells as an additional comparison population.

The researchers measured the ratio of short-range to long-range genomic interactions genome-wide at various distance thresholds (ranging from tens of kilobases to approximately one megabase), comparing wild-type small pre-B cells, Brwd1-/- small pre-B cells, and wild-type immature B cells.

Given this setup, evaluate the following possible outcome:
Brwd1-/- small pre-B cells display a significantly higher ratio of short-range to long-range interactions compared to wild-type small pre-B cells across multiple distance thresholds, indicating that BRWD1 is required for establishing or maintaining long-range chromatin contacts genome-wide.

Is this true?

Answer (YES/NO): YES